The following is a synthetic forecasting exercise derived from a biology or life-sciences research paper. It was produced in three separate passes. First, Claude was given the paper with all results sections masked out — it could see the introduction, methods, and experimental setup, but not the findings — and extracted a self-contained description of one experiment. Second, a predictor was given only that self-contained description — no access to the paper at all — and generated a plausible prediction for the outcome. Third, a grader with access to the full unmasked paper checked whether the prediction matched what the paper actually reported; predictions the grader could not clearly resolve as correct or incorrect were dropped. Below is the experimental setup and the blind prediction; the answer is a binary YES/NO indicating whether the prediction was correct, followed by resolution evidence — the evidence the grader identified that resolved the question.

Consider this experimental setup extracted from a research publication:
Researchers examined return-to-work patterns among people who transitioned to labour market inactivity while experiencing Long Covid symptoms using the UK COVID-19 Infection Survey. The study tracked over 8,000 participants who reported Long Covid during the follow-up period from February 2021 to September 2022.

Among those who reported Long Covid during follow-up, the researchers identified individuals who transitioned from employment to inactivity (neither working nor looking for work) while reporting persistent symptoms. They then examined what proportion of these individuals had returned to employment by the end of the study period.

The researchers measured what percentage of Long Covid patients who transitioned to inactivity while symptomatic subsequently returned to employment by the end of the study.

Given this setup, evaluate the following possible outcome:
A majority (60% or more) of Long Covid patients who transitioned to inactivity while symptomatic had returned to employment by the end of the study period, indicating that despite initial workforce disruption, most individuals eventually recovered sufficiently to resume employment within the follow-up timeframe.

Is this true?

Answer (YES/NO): NO